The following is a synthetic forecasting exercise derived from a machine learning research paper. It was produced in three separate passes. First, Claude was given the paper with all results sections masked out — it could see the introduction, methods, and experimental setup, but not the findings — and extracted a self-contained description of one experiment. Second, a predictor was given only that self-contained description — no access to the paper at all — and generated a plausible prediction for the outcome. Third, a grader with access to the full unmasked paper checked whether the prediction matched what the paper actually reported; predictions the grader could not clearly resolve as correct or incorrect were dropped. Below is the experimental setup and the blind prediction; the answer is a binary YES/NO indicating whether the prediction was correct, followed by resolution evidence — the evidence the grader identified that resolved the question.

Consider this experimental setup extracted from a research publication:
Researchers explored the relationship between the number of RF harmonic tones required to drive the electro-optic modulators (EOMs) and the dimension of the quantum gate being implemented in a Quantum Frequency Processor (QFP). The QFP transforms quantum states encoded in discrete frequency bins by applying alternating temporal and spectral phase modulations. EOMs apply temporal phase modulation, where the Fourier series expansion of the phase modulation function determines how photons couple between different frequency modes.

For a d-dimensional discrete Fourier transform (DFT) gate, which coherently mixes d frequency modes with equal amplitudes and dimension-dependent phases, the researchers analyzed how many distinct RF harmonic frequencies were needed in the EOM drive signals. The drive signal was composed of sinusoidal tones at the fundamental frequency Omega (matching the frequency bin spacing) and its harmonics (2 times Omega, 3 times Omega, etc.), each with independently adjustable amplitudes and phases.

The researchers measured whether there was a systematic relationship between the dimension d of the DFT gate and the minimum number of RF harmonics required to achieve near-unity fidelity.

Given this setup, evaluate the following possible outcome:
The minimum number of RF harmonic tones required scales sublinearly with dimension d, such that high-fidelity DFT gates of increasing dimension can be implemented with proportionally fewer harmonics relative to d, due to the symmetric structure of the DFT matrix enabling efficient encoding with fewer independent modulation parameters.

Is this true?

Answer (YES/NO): NO